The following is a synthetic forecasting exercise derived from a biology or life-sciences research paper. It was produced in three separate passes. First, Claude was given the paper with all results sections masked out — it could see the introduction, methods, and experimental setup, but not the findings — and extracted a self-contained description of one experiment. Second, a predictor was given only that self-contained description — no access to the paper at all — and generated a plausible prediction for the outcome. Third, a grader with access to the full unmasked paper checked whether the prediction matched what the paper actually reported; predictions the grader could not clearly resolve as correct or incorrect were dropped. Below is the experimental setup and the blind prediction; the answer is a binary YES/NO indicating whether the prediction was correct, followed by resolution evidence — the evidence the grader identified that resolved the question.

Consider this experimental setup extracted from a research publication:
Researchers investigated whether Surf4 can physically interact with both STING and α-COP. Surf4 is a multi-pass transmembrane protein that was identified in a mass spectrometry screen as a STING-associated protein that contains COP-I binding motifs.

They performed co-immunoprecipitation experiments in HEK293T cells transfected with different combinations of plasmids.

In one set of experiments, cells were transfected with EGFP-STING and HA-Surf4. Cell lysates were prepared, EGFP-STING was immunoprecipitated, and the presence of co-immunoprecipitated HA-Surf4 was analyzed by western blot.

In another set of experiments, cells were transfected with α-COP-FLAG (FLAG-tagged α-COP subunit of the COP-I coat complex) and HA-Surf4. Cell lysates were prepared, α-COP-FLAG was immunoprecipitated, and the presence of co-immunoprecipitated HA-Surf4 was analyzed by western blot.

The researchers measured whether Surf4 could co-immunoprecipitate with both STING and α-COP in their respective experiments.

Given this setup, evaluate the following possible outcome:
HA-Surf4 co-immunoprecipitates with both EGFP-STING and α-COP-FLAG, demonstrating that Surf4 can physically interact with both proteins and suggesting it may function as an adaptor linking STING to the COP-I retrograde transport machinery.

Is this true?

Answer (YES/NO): YES